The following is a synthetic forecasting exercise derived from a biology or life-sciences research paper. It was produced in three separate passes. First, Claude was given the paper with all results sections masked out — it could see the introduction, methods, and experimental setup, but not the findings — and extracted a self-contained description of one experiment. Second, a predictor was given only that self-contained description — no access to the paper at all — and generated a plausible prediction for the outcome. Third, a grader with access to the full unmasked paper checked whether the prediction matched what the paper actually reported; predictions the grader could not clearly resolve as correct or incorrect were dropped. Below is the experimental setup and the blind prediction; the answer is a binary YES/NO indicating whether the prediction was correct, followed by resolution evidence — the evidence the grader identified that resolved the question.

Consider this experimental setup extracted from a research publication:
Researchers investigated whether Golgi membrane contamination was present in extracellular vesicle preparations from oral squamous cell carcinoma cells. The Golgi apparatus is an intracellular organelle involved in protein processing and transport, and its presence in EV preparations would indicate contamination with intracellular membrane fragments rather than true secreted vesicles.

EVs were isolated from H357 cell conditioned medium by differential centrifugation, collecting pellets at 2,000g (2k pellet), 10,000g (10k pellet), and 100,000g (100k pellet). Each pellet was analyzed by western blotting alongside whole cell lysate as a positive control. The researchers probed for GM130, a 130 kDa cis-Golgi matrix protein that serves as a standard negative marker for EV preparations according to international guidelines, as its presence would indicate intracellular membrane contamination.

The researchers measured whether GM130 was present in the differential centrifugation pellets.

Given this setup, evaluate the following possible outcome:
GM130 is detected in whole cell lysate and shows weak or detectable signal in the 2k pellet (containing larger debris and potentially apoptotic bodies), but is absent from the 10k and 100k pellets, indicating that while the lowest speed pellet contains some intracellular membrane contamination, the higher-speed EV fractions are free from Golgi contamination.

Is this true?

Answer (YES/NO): NO